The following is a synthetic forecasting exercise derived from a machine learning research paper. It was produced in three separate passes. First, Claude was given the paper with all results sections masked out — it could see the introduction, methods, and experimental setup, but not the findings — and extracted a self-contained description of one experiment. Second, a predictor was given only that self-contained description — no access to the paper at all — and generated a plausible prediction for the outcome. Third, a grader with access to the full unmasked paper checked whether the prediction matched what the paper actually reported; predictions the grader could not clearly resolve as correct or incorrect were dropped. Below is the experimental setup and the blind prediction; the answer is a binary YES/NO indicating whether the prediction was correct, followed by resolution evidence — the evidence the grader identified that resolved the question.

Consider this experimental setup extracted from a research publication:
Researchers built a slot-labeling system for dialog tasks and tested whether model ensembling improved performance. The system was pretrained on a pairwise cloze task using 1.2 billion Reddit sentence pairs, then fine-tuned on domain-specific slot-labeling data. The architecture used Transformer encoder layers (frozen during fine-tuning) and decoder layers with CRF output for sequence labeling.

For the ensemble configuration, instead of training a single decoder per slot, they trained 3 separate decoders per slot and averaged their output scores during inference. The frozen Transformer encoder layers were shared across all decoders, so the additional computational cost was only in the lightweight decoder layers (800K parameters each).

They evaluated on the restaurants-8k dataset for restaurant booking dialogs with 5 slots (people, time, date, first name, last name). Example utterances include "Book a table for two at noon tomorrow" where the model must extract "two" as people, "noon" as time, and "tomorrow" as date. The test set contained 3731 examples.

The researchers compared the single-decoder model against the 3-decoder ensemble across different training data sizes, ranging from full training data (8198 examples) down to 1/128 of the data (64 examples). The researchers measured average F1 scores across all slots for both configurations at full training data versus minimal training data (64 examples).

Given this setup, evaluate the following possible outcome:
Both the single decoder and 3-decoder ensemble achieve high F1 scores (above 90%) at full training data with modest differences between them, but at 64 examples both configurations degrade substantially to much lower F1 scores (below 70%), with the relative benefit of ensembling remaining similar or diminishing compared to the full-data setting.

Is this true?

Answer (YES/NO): NO